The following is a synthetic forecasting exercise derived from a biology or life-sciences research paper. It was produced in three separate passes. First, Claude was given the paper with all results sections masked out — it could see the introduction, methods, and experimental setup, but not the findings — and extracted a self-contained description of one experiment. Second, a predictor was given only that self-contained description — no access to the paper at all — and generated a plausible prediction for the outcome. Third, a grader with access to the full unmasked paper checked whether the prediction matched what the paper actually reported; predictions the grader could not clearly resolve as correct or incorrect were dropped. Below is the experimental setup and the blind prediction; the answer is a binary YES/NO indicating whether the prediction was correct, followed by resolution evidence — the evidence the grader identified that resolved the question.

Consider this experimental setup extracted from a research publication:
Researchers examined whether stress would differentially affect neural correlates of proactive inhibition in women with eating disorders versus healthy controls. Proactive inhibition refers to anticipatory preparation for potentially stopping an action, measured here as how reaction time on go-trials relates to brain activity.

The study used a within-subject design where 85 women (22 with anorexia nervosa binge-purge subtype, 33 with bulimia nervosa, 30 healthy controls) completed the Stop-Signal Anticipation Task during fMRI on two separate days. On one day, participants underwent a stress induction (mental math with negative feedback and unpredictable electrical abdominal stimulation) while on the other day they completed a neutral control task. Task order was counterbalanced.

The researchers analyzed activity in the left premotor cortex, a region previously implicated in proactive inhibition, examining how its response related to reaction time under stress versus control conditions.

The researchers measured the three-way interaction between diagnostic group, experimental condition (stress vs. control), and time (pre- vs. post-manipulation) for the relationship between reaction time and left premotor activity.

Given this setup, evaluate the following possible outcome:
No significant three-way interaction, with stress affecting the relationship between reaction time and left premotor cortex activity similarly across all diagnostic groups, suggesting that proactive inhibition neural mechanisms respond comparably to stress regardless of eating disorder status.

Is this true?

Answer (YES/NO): NO